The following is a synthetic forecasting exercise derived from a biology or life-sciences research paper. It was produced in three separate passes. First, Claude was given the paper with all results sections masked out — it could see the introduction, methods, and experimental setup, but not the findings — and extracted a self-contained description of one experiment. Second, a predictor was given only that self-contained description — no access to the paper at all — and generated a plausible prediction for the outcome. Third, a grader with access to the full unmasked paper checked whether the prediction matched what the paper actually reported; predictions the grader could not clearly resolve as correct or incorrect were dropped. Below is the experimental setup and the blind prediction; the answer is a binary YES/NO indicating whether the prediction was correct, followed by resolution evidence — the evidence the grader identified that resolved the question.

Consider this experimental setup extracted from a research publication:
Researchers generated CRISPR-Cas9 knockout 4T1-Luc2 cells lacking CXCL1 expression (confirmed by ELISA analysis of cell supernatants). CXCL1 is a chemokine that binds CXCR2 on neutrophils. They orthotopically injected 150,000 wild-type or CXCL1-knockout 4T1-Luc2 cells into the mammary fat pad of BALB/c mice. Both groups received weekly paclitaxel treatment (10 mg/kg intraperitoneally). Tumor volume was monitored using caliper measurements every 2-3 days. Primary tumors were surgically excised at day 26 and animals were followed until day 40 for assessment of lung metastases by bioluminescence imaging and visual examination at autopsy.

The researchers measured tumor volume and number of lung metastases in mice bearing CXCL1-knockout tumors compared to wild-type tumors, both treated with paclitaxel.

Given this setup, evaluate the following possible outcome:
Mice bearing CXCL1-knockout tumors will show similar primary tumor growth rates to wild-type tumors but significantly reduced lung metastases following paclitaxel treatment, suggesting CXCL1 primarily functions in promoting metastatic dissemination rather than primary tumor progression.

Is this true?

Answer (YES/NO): NO